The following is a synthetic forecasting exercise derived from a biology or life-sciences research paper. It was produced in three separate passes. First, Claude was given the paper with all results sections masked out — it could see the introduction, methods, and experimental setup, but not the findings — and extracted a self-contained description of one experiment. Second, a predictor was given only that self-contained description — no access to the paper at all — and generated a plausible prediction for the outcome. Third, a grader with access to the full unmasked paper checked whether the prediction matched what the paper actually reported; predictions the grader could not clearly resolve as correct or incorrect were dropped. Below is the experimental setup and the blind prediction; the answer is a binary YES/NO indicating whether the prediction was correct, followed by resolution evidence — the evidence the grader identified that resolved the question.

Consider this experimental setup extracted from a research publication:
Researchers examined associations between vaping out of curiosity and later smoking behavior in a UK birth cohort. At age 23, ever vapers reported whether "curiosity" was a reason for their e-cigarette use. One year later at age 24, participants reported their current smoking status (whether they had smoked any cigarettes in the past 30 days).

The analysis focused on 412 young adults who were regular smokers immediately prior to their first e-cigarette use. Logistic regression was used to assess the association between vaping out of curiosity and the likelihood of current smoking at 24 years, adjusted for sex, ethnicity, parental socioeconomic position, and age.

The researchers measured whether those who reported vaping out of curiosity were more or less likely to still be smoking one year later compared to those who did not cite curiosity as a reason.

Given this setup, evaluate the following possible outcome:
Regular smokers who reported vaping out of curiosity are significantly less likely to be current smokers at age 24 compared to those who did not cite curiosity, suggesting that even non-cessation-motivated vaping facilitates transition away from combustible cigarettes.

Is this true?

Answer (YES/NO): NO